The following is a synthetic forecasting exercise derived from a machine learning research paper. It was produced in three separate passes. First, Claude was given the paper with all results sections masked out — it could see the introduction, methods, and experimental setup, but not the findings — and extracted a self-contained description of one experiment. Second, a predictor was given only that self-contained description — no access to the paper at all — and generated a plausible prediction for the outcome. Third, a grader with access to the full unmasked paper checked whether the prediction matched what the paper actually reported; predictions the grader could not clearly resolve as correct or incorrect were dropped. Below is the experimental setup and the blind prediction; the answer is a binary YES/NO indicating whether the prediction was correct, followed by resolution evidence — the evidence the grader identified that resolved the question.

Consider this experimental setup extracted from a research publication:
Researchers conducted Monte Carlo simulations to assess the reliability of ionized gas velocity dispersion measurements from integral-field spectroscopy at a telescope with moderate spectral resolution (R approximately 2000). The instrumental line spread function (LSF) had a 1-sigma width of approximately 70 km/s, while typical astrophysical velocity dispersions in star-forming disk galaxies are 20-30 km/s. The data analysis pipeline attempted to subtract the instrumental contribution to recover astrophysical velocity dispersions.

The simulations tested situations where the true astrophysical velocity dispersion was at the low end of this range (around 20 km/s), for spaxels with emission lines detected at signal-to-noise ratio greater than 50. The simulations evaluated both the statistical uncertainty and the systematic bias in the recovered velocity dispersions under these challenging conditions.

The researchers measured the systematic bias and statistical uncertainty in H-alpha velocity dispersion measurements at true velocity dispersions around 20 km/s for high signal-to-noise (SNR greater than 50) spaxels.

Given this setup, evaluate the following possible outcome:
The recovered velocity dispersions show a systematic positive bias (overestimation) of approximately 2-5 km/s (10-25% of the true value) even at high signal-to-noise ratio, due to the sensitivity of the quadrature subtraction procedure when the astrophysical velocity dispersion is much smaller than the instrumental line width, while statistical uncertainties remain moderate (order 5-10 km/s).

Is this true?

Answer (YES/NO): NO